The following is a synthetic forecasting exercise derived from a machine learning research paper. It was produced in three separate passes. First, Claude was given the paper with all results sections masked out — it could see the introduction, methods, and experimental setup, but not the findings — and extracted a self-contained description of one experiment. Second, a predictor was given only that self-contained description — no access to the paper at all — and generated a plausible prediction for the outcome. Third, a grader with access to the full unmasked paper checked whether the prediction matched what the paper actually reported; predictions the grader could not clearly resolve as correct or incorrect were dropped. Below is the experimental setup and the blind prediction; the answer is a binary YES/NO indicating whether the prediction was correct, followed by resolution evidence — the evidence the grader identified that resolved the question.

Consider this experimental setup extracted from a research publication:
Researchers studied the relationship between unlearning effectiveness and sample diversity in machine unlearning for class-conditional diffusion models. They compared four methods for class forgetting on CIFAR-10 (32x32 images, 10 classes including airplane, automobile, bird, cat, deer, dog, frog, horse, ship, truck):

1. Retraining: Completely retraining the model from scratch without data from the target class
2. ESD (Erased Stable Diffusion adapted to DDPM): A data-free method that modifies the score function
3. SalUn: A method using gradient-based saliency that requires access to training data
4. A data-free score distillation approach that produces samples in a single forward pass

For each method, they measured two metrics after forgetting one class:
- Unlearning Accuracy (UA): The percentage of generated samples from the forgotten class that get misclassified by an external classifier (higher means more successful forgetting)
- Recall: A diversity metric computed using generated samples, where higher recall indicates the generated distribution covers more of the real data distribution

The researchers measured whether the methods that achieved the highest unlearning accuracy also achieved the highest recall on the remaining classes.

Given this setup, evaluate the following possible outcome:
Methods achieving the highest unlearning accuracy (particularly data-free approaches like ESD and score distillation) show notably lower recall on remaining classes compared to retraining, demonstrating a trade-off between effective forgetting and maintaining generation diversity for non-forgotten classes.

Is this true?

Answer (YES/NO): NO